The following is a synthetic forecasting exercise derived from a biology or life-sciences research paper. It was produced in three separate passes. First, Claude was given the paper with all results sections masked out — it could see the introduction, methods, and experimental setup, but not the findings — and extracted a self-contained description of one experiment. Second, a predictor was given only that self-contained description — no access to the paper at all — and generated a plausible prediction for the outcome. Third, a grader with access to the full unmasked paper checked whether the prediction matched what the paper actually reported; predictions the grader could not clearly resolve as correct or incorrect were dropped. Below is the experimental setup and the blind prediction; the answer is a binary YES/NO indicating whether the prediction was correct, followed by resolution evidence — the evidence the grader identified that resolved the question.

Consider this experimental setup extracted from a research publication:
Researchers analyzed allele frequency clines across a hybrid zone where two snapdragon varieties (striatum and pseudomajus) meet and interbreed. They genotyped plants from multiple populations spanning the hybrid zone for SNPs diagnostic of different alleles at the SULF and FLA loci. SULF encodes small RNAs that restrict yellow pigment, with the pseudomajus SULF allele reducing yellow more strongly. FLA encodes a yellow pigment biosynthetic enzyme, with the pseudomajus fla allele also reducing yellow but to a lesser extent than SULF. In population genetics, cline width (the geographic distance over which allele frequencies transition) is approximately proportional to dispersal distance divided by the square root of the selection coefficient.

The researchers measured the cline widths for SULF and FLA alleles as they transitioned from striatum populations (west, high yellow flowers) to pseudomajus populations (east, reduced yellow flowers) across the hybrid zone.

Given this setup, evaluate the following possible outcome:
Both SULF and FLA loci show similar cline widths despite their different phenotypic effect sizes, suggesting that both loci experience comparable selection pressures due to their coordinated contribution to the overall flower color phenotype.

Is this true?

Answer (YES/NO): NO